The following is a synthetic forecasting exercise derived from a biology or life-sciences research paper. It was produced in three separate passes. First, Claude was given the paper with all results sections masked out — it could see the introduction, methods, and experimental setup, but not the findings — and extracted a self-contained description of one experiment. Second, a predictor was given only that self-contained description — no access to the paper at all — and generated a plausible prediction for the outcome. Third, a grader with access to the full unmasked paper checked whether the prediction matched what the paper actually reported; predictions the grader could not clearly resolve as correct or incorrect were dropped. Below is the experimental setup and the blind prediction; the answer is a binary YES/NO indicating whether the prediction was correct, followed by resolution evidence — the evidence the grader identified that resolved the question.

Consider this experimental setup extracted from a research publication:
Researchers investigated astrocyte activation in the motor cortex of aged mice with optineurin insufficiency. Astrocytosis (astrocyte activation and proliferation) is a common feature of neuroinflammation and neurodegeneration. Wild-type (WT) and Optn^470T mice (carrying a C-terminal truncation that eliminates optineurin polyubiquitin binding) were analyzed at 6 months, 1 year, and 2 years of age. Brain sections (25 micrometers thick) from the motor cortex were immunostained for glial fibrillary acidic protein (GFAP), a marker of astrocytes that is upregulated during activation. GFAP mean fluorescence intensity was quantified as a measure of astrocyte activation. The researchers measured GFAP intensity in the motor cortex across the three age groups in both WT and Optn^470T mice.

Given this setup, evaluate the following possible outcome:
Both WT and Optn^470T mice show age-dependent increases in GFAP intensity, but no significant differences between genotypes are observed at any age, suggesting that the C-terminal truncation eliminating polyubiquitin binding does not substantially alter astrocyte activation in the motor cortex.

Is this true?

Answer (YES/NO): NO